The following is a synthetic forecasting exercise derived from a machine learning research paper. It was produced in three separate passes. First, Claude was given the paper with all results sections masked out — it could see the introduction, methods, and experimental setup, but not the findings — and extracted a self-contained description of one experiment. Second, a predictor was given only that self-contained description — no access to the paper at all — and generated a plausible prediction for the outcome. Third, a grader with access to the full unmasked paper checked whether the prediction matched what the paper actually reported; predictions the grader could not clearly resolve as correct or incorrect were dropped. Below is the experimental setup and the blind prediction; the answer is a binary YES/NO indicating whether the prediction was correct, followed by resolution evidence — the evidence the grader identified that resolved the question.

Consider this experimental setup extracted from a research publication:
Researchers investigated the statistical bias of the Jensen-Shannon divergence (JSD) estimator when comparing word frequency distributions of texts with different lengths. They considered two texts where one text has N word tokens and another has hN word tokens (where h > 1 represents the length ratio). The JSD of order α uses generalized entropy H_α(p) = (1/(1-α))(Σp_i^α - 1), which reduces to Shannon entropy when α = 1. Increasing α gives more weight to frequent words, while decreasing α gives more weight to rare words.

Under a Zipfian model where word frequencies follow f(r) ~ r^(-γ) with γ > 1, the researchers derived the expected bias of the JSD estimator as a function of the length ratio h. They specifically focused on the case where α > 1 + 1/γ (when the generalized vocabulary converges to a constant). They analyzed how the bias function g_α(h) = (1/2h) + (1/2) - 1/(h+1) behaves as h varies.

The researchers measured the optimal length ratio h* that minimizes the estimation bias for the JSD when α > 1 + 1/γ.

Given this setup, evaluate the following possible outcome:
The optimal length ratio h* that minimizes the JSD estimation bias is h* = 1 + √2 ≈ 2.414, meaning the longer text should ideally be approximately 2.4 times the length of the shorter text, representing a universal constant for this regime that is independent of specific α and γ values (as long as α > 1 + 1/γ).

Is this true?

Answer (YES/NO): YES